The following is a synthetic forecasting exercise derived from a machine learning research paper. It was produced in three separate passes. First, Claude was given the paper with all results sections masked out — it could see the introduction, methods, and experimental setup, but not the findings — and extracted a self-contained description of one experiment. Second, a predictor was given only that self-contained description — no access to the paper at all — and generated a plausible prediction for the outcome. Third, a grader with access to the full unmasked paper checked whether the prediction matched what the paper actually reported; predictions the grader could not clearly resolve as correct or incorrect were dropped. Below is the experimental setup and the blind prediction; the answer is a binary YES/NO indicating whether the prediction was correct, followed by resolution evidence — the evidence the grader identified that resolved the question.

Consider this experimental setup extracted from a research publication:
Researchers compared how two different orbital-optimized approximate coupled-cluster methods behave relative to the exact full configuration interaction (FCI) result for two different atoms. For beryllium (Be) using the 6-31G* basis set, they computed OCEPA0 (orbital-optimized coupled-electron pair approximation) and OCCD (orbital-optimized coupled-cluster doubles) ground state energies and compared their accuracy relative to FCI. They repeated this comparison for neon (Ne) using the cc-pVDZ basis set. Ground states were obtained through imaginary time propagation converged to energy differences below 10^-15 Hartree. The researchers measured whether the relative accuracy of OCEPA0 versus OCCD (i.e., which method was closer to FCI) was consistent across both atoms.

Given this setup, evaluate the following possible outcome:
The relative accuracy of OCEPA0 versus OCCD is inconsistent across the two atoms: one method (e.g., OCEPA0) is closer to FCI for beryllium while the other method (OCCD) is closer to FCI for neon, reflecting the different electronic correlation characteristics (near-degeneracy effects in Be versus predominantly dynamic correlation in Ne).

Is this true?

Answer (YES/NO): NO